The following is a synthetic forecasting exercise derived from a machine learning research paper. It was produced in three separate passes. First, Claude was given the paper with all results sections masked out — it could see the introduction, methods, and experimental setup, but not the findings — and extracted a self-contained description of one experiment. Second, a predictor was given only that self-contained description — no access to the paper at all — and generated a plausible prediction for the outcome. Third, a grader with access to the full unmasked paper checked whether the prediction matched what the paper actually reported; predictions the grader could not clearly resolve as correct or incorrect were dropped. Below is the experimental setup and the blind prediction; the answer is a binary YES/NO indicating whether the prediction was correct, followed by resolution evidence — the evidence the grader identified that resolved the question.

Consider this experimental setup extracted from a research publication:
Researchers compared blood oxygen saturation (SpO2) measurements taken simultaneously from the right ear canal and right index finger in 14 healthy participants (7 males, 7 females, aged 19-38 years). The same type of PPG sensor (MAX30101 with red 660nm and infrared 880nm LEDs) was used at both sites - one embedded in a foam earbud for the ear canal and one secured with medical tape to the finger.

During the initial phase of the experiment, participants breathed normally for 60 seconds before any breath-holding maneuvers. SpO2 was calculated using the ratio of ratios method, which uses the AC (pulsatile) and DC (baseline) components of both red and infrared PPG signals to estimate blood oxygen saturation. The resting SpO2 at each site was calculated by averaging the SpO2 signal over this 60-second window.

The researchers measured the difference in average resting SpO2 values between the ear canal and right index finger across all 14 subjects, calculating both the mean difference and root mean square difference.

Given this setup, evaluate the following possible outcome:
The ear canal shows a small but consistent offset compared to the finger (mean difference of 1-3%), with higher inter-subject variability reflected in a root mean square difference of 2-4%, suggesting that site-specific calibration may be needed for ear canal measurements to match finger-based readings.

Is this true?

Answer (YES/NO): NO